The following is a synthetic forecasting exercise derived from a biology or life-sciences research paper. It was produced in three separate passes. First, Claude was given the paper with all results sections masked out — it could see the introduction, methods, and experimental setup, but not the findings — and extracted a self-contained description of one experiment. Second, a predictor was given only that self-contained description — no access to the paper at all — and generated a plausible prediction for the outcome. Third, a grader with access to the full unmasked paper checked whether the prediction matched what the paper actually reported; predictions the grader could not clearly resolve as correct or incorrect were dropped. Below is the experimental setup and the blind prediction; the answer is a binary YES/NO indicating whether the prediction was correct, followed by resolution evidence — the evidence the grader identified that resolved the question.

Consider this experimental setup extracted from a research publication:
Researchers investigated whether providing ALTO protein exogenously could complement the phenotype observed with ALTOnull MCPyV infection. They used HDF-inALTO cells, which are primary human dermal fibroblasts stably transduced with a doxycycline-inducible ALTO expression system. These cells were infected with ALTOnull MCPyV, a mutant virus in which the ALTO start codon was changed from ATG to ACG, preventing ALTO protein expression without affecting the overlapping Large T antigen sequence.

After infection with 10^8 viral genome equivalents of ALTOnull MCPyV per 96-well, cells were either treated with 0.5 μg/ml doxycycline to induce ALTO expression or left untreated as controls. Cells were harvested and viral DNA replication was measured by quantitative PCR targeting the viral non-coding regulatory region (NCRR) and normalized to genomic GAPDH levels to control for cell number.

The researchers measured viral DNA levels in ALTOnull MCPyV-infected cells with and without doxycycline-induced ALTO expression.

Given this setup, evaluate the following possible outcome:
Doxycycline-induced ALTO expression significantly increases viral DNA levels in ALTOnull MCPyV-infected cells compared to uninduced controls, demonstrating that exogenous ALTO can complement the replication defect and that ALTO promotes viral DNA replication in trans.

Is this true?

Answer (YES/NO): NO